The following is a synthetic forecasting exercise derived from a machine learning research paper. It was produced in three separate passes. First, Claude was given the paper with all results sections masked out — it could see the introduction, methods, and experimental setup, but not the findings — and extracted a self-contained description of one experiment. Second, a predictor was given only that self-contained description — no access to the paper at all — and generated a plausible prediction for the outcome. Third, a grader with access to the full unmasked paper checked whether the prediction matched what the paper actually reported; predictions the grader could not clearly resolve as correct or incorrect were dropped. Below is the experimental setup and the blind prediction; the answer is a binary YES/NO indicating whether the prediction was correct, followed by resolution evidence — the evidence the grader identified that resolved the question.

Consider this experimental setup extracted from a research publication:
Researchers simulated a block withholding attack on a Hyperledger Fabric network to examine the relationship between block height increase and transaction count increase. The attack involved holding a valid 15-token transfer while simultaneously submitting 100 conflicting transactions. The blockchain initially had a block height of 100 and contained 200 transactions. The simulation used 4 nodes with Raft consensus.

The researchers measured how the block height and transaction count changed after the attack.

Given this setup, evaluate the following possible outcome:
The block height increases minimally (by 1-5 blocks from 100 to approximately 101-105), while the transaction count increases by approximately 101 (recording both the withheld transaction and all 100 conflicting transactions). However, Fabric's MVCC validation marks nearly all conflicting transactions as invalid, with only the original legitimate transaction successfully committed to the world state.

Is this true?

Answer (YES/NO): NO